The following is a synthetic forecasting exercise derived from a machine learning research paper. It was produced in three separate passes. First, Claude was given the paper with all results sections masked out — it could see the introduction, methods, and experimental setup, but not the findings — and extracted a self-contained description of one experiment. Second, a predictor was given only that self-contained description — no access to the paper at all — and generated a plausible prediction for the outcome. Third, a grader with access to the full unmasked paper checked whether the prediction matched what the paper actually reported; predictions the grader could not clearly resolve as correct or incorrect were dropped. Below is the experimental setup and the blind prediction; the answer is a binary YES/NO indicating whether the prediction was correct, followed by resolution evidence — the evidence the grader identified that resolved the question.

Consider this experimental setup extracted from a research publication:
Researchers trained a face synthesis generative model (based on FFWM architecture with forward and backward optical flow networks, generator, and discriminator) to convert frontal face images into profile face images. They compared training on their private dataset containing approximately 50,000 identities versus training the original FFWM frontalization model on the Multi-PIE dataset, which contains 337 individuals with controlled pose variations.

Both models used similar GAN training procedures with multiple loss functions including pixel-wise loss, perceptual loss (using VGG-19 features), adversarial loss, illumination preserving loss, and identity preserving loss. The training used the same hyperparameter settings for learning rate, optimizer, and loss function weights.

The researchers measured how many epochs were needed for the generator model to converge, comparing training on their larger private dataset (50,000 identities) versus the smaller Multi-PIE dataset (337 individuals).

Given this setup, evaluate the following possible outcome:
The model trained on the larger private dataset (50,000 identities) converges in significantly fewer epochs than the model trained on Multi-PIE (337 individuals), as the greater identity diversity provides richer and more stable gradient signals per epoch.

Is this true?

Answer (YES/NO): YES